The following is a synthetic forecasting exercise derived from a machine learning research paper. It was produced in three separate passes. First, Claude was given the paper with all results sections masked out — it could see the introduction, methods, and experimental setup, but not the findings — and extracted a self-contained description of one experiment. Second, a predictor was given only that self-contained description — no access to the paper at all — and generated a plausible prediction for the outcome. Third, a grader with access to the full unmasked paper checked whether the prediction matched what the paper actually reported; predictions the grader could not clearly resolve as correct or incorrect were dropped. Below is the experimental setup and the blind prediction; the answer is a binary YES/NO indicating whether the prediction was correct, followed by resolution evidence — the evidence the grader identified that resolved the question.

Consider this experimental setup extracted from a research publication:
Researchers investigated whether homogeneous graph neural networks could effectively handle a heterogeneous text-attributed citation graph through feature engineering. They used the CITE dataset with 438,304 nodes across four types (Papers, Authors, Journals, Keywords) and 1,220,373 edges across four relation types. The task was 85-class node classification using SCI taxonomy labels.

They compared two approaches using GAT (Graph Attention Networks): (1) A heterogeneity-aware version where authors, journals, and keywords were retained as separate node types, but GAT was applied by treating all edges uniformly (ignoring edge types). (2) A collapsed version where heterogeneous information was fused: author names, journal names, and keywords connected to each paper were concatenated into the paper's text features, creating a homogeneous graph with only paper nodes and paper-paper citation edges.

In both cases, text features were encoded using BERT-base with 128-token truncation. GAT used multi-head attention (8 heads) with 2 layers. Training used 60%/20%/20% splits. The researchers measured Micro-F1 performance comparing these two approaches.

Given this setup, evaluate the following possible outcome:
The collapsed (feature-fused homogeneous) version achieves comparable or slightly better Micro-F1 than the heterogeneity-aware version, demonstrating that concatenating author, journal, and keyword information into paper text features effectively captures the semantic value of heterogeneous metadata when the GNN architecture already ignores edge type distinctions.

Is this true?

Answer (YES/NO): YES